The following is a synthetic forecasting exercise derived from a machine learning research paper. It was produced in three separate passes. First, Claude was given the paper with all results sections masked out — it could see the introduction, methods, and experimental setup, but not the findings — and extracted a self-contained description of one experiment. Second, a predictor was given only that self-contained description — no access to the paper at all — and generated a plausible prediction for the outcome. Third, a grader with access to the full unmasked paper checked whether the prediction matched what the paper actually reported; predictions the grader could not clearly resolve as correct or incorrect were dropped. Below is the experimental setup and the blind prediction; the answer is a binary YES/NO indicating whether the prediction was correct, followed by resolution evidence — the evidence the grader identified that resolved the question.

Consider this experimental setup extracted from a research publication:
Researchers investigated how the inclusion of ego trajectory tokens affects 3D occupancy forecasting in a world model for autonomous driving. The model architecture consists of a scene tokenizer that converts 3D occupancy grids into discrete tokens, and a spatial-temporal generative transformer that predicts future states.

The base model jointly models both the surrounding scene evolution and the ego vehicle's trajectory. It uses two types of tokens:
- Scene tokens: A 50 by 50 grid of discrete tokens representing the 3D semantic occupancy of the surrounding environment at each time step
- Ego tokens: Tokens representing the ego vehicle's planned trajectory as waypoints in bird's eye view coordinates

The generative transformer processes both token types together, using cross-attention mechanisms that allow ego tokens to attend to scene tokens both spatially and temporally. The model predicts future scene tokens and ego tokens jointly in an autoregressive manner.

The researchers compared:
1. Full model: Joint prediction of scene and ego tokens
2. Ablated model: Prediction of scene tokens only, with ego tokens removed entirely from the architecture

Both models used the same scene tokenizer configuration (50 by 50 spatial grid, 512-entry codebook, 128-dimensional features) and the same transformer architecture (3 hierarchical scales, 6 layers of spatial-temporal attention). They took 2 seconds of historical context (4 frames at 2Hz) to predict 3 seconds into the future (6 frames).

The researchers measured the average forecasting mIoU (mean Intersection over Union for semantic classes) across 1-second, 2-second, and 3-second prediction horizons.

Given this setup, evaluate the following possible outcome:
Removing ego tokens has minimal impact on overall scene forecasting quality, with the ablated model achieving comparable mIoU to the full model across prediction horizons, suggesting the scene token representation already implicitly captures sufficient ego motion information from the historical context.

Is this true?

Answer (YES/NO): NO